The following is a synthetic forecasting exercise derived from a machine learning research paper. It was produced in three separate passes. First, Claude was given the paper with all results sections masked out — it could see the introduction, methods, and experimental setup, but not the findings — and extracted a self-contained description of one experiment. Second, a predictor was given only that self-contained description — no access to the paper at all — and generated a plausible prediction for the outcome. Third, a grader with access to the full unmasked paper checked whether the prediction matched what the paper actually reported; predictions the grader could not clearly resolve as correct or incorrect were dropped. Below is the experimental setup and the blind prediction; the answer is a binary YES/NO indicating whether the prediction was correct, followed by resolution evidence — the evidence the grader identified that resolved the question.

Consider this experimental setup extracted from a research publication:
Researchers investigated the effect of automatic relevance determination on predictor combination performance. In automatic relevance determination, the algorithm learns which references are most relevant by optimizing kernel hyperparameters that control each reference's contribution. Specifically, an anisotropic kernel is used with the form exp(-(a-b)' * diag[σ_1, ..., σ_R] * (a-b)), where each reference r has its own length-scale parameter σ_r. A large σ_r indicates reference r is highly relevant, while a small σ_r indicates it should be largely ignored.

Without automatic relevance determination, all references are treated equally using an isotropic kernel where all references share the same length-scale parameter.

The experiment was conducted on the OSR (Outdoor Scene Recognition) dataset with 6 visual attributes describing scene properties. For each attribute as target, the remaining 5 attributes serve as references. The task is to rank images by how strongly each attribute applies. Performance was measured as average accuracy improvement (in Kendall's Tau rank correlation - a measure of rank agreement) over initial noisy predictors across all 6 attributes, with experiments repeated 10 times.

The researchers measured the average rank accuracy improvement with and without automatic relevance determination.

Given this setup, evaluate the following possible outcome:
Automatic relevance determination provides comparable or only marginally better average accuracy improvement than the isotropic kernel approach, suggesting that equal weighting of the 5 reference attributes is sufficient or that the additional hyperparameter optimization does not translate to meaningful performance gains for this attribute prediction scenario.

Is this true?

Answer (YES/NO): NO